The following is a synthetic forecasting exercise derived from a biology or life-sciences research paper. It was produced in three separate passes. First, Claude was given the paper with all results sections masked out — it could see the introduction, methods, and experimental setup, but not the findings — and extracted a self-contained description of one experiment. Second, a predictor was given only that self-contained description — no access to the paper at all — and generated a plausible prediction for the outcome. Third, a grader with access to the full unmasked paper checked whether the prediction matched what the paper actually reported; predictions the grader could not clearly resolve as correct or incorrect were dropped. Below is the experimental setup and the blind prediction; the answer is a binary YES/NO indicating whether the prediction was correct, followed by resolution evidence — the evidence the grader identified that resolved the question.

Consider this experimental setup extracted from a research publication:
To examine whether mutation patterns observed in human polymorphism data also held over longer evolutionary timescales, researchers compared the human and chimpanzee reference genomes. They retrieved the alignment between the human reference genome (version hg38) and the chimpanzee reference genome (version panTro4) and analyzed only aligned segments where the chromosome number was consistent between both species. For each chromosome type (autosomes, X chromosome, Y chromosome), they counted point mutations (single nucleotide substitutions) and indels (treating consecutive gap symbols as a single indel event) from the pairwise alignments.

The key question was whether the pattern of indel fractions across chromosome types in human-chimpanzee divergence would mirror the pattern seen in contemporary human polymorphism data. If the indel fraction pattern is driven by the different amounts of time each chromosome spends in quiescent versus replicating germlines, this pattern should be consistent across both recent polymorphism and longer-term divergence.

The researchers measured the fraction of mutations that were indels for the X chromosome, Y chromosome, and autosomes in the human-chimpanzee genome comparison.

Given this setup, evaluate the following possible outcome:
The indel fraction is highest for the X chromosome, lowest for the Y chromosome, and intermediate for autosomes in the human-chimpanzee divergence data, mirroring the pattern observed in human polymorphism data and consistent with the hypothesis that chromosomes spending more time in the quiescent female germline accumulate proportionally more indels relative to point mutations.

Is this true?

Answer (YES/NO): YES